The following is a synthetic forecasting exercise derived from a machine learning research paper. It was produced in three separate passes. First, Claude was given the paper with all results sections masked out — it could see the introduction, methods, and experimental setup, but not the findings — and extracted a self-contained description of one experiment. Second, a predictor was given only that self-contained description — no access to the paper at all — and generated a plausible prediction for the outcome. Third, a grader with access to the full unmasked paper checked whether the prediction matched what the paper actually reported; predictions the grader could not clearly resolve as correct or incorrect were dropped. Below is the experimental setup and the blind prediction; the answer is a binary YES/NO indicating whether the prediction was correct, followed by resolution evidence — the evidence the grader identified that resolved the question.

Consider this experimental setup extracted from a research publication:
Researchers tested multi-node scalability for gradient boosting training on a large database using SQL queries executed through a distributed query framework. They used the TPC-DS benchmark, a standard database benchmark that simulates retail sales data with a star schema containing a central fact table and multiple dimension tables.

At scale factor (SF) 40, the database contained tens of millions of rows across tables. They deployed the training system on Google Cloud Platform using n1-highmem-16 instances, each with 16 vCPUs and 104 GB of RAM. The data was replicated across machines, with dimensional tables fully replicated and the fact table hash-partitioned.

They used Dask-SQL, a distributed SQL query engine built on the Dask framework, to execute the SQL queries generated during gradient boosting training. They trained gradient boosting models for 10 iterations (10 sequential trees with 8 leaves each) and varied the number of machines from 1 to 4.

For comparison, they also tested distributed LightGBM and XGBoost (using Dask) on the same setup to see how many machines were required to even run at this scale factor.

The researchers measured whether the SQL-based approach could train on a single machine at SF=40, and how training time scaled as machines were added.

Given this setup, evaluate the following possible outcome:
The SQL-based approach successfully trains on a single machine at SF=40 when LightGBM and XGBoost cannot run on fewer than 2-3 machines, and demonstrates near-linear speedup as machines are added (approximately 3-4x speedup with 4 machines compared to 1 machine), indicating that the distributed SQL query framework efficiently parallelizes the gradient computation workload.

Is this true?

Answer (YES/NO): NO